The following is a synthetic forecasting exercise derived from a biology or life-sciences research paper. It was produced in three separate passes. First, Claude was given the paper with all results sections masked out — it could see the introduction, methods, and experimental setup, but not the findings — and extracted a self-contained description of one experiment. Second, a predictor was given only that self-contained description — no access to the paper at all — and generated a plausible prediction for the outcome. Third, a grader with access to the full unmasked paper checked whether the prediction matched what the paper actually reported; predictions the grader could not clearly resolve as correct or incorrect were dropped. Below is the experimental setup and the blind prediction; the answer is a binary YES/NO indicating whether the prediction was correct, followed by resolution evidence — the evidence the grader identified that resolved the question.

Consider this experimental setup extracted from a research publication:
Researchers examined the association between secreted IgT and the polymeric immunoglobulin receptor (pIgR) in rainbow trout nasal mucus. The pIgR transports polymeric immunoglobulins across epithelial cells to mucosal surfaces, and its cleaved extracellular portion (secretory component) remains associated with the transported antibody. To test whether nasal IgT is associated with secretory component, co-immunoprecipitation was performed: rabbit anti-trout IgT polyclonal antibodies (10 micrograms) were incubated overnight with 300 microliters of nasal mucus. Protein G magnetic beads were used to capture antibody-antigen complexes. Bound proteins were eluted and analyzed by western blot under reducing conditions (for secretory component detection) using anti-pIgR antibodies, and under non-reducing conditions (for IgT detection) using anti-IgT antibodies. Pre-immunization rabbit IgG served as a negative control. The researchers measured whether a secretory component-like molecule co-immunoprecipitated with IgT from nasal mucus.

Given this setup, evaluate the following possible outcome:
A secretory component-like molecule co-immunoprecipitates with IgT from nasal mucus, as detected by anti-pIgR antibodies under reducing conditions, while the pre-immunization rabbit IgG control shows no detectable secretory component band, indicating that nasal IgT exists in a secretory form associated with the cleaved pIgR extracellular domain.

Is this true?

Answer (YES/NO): YES